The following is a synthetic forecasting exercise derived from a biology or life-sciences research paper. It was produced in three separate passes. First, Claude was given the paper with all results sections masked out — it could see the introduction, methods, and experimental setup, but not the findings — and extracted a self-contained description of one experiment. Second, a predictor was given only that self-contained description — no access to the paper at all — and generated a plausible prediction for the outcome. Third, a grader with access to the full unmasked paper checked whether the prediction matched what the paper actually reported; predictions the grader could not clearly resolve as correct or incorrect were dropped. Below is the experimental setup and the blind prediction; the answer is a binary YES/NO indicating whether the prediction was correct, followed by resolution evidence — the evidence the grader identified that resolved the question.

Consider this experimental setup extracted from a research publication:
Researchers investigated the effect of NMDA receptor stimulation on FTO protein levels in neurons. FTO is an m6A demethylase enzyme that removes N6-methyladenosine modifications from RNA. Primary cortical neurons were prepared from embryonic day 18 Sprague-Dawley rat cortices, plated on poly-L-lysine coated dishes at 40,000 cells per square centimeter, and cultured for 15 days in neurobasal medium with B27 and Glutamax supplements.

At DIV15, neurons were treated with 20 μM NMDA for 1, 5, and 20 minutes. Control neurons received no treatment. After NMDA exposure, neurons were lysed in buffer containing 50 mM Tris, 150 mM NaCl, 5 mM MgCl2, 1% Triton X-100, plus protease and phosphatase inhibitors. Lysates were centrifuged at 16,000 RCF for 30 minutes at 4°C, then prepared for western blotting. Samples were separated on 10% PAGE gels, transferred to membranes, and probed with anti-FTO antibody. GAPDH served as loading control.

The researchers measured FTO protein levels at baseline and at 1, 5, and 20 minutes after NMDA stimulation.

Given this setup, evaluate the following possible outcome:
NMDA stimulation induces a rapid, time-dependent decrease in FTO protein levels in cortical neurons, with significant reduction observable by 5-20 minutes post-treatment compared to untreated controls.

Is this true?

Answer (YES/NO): NO